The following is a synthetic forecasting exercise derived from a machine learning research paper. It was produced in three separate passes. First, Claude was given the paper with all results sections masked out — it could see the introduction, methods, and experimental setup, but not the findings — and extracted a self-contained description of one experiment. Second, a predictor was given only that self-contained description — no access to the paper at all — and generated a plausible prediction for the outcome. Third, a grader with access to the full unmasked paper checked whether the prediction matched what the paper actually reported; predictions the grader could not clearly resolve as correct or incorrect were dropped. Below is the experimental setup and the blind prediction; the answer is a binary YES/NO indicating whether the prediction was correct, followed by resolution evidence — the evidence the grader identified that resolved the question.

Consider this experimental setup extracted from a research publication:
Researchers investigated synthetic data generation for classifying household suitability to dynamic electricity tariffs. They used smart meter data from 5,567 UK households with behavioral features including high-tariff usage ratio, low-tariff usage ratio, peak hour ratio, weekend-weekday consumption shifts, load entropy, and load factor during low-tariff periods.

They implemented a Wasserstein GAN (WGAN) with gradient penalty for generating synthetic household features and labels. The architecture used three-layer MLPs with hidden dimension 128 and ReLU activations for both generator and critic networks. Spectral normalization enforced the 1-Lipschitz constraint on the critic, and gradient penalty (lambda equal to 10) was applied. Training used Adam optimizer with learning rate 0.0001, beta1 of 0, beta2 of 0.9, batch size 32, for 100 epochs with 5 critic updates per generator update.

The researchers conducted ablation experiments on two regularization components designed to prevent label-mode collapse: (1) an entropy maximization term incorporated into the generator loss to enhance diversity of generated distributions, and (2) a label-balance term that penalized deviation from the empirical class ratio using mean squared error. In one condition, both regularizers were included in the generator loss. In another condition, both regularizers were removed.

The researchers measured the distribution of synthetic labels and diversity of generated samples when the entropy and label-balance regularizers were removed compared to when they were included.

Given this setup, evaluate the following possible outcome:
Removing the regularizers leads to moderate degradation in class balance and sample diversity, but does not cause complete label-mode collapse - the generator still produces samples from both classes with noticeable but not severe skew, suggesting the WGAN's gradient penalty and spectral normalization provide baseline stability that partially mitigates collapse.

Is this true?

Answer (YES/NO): NO